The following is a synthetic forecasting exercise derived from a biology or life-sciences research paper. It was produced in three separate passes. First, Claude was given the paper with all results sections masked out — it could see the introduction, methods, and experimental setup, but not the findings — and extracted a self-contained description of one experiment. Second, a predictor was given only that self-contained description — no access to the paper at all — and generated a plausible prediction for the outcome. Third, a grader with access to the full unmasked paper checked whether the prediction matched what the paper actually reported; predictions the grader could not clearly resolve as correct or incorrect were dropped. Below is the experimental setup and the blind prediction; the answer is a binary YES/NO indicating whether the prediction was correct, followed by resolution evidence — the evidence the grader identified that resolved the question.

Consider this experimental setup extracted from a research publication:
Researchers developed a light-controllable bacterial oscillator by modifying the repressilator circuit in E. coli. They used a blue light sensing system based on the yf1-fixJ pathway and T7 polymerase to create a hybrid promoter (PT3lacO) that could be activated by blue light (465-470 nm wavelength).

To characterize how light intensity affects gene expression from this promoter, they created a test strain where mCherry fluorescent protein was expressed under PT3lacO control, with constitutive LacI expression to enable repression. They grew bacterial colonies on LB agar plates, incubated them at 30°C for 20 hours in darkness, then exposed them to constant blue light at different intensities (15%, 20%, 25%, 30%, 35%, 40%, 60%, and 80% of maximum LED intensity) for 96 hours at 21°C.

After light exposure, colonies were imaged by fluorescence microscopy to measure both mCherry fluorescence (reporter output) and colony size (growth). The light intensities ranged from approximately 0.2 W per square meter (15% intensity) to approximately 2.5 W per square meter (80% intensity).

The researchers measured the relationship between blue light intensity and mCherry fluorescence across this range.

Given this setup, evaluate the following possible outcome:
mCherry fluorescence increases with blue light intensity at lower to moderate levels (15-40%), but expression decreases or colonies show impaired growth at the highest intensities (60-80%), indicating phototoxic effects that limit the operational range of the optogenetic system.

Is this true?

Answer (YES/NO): NO